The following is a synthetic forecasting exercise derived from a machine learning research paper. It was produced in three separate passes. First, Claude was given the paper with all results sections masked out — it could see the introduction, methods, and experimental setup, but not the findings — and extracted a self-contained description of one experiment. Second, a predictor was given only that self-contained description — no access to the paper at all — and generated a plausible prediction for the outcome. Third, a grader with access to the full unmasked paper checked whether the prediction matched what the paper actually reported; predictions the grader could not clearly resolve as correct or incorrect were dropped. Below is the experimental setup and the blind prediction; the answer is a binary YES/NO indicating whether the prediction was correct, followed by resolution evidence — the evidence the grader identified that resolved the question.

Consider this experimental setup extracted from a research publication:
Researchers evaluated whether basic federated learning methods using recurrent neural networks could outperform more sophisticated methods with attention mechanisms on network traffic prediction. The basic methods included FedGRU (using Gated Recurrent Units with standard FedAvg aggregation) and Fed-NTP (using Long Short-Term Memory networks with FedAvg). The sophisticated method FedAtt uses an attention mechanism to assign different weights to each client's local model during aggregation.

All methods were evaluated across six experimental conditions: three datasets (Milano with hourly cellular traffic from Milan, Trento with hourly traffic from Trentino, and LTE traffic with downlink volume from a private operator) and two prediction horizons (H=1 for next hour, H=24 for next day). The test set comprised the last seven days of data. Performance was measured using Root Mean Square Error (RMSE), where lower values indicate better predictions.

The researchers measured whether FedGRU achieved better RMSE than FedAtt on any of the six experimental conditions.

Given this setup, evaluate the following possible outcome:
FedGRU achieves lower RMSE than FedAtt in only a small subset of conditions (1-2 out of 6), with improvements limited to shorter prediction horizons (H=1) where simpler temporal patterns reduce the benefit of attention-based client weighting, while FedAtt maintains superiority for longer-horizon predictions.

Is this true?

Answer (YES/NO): NO